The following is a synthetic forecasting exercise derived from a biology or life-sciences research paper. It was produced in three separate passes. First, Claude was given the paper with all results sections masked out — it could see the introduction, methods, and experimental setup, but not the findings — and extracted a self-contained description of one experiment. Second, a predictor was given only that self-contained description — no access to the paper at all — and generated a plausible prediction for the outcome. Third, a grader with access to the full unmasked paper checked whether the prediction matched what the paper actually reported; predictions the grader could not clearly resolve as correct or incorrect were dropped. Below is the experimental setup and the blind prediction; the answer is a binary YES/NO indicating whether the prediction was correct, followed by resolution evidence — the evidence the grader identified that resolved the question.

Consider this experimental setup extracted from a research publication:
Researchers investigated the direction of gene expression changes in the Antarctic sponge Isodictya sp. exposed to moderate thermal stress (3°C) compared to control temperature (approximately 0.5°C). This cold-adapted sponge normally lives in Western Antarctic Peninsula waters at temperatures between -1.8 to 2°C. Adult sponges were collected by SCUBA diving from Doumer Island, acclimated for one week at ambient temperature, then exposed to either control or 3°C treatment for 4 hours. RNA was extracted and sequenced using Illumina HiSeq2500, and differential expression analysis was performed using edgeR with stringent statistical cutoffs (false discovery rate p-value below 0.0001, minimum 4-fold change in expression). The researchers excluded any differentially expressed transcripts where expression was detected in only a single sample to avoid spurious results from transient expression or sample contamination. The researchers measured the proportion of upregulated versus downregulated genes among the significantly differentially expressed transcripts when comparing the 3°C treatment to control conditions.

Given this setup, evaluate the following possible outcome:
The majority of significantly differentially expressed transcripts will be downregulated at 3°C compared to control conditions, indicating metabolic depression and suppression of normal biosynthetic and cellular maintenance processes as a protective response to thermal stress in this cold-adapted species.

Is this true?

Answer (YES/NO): NO